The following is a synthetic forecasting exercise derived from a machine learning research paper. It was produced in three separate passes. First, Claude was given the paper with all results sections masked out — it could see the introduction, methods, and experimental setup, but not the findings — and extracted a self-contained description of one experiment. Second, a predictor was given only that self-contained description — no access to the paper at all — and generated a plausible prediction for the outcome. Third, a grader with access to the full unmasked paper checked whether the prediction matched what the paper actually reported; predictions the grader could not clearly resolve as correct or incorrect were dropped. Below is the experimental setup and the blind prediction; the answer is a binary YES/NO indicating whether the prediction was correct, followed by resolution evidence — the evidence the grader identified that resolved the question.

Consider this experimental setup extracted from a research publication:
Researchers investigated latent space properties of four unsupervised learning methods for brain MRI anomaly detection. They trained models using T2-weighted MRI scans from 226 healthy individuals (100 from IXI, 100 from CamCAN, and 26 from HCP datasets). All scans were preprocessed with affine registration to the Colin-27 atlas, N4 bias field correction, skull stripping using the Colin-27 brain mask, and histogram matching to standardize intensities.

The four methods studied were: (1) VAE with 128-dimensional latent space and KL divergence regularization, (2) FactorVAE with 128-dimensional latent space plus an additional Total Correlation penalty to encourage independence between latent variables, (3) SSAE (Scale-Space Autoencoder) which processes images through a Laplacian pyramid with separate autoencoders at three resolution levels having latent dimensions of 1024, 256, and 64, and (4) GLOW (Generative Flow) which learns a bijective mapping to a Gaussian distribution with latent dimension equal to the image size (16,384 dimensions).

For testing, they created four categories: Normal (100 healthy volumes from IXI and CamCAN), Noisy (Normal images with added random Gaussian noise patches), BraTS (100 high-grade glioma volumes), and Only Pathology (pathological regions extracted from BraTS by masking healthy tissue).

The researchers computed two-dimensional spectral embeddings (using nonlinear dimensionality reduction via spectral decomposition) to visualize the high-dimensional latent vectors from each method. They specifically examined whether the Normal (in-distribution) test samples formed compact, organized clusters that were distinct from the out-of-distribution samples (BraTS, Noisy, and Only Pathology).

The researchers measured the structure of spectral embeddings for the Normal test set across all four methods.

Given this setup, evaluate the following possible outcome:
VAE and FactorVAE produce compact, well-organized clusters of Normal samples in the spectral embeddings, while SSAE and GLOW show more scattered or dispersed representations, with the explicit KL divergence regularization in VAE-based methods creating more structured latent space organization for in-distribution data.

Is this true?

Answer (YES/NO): NO